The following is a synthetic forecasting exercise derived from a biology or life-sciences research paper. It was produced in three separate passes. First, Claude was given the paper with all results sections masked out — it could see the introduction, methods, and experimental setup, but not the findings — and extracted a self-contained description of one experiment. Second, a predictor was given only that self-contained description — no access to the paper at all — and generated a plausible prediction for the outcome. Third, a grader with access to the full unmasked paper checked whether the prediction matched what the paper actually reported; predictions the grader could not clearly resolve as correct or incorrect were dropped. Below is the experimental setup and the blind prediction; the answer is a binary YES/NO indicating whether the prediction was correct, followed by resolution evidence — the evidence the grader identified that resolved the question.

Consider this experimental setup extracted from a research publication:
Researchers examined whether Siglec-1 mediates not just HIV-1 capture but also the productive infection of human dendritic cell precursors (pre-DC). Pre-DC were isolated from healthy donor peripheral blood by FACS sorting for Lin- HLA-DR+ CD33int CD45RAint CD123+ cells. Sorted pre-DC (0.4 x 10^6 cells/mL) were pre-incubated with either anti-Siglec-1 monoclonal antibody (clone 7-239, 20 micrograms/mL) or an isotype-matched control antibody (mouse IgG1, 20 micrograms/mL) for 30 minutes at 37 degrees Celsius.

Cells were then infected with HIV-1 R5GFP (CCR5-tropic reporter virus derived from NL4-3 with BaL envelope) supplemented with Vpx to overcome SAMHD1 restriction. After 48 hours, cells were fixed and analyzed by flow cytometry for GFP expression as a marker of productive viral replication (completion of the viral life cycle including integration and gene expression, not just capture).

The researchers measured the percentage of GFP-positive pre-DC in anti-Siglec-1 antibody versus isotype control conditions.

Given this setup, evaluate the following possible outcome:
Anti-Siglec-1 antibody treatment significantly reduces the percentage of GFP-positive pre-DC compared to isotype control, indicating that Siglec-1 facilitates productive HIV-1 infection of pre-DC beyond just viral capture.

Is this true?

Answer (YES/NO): YES